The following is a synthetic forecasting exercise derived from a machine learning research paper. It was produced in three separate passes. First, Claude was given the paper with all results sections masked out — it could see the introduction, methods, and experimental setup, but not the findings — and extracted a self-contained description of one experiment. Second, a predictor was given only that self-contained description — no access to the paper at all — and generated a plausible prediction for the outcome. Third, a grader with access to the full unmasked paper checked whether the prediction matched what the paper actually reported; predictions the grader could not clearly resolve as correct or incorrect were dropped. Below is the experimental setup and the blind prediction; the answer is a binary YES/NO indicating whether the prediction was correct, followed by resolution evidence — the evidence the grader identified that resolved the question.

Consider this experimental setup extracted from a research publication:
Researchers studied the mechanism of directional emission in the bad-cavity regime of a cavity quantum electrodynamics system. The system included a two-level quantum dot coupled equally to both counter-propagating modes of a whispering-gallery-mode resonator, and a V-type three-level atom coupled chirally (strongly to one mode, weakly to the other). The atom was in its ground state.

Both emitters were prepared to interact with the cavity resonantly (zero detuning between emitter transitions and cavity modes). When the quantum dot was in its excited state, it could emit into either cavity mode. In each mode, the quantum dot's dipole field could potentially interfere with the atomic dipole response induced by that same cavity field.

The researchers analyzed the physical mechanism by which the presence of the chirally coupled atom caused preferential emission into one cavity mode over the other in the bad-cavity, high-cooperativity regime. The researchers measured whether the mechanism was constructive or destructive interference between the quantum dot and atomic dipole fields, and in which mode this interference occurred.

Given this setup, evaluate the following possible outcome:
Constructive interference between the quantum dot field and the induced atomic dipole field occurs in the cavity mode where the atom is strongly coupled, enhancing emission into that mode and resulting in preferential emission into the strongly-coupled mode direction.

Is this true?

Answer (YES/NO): NO